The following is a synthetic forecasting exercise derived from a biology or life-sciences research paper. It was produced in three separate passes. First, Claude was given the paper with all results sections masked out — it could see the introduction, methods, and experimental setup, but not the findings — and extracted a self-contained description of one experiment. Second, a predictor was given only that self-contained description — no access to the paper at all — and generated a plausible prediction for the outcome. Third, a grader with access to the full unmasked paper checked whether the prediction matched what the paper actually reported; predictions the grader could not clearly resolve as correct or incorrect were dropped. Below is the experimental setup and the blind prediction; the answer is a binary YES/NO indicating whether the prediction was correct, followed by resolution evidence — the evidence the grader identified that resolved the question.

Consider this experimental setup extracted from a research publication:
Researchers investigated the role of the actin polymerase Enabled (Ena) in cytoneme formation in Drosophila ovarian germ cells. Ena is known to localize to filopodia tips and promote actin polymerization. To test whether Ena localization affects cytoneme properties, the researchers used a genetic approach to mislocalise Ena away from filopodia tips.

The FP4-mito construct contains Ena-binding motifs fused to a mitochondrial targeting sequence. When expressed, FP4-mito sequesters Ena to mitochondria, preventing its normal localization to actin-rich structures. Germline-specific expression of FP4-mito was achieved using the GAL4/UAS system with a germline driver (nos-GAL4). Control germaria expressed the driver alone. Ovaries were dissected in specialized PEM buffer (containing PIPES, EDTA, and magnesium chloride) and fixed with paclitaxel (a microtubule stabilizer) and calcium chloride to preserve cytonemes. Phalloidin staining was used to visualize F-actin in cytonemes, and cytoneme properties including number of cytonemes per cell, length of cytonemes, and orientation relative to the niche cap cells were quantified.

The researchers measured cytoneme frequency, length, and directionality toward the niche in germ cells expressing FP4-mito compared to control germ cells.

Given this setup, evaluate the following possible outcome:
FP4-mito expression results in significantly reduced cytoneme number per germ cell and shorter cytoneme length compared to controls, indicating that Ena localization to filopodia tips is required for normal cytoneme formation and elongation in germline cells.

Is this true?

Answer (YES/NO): YES